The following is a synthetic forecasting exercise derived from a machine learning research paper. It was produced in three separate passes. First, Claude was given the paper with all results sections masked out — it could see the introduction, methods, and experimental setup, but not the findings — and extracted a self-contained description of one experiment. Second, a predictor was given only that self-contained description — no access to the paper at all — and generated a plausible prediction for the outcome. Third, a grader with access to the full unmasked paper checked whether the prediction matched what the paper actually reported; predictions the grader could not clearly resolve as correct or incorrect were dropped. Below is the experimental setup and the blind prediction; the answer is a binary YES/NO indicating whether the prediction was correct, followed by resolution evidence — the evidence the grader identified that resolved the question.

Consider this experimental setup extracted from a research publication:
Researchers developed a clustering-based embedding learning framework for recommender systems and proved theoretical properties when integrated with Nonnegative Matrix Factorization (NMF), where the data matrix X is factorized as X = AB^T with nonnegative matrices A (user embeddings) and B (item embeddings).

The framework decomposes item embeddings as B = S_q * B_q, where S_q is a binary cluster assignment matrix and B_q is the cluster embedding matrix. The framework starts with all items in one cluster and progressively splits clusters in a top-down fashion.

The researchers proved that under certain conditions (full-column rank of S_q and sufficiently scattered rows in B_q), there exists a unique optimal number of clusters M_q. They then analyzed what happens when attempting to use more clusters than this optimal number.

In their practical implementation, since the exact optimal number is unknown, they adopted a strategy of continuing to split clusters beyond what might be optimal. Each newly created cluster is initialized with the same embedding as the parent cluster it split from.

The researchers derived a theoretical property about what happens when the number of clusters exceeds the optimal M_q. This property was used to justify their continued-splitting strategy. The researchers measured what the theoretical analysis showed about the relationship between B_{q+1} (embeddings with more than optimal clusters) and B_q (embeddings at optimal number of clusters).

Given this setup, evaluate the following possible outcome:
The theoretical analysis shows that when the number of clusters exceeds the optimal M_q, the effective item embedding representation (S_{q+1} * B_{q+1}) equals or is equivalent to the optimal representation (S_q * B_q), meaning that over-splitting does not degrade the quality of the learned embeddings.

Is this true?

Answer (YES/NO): YES